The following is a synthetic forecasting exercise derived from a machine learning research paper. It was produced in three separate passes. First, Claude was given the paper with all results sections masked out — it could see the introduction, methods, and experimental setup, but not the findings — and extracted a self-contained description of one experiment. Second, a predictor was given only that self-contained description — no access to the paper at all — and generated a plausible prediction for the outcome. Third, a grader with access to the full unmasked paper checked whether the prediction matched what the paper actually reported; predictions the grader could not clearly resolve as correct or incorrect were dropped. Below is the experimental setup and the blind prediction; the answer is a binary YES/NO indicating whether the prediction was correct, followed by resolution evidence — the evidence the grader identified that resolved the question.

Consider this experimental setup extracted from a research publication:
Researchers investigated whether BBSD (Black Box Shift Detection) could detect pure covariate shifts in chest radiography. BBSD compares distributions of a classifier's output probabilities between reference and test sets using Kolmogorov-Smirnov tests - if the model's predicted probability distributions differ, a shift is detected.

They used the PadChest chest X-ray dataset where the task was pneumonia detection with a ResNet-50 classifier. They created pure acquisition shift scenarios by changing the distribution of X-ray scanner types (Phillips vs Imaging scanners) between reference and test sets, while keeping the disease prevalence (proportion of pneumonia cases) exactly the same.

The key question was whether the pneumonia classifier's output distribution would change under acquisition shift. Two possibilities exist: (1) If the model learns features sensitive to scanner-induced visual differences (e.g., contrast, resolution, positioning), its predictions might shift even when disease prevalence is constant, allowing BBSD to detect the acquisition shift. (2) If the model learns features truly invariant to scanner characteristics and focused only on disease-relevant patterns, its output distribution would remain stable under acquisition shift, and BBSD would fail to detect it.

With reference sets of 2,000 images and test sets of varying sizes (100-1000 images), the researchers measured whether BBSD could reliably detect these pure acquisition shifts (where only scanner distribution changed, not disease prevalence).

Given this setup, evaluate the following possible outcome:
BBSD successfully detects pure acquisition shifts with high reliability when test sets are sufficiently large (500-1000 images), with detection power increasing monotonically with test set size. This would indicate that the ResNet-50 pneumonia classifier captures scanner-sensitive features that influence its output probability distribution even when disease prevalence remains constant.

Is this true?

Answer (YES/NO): NO